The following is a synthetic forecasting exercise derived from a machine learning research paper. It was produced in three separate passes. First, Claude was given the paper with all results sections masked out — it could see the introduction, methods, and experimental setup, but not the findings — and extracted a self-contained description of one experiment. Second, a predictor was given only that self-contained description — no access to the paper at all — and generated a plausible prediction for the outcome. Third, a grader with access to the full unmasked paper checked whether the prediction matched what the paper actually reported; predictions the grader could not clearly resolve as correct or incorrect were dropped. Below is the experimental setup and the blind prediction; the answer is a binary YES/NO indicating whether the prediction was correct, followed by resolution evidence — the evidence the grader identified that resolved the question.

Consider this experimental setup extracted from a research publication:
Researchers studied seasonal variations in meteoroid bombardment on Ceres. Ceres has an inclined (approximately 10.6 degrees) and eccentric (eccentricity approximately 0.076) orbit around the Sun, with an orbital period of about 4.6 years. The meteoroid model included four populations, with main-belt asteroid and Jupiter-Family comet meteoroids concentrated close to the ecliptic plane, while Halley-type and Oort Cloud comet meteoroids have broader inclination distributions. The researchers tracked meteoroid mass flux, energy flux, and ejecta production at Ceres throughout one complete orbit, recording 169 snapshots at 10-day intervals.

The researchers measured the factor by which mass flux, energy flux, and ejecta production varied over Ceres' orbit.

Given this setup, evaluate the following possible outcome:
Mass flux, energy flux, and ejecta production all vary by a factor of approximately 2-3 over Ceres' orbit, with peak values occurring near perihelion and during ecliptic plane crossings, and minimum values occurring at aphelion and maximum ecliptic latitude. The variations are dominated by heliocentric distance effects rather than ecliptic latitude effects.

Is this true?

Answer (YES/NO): NO